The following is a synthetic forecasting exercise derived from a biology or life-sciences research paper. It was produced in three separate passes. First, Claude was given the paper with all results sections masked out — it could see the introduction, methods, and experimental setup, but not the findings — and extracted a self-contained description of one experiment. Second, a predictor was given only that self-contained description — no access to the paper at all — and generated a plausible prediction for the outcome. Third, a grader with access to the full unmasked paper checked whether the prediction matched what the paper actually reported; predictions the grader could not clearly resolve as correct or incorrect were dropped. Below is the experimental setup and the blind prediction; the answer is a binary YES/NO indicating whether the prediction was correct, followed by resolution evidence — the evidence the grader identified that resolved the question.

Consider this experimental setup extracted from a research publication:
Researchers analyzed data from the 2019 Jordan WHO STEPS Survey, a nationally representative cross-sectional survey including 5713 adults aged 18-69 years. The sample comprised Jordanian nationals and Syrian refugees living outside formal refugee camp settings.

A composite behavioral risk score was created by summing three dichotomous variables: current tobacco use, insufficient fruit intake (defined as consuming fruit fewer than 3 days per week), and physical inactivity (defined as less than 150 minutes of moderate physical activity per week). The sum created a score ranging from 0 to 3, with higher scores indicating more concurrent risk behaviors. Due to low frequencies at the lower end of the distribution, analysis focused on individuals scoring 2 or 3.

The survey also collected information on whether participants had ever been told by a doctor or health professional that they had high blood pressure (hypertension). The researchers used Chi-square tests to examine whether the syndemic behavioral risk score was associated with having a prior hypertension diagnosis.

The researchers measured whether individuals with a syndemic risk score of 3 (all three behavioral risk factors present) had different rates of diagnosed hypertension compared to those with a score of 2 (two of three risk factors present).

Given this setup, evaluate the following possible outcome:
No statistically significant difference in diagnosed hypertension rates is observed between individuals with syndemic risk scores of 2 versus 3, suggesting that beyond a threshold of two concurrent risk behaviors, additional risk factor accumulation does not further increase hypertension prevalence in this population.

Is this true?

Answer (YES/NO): YES